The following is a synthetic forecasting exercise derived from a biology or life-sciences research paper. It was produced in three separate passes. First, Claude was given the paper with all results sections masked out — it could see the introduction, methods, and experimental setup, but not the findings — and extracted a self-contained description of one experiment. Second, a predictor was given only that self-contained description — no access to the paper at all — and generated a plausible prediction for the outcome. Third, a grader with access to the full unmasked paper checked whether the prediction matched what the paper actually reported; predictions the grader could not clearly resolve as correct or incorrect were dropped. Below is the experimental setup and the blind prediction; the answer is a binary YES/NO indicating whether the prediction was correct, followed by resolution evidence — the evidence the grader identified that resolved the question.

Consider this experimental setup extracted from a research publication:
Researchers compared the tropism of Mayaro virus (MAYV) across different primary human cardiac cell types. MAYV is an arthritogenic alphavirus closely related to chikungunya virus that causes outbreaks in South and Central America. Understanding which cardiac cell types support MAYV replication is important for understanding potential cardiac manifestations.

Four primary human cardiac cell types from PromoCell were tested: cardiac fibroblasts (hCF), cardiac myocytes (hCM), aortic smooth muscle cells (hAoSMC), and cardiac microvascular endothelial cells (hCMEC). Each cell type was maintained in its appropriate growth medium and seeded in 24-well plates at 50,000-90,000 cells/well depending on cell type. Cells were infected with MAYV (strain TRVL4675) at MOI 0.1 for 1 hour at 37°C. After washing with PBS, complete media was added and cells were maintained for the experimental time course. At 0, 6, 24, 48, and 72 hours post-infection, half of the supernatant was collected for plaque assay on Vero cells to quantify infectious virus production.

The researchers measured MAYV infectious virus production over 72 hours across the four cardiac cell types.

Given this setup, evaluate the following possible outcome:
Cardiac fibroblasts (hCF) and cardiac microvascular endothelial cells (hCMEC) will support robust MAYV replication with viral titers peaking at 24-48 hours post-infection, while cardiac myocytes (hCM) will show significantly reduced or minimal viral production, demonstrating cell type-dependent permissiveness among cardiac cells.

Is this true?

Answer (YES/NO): NO